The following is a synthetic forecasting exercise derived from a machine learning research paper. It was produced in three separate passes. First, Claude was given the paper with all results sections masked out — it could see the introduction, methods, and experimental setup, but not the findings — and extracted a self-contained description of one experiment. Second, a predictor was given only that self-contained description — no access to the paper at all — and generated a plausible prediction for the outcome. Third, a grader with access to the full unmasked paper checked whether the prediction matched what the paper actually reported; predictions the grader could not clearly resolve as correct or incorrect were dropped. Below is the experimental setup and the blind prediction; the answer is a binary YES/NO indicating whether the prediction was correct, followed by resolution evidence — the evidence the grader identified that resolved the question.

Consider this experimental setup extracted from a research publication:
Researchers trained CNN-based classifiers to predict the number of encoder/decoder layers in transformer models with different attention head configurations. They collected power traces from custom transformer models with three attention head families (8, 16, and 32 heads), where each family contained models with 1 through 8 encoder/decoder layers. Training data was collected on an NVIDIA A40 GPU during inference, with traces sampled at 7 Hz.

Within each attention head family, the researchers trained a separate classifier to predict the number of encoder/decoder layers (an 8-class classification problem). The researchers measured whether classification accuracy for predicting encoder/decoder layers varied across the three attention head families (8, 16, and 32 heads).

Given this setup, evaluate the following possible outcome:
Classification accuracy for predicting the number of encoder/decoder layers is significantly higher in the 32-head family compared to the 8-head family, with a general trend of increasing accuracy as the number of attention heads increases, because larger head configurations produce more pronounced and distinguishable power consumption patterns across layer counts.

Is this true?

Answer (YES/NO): NO